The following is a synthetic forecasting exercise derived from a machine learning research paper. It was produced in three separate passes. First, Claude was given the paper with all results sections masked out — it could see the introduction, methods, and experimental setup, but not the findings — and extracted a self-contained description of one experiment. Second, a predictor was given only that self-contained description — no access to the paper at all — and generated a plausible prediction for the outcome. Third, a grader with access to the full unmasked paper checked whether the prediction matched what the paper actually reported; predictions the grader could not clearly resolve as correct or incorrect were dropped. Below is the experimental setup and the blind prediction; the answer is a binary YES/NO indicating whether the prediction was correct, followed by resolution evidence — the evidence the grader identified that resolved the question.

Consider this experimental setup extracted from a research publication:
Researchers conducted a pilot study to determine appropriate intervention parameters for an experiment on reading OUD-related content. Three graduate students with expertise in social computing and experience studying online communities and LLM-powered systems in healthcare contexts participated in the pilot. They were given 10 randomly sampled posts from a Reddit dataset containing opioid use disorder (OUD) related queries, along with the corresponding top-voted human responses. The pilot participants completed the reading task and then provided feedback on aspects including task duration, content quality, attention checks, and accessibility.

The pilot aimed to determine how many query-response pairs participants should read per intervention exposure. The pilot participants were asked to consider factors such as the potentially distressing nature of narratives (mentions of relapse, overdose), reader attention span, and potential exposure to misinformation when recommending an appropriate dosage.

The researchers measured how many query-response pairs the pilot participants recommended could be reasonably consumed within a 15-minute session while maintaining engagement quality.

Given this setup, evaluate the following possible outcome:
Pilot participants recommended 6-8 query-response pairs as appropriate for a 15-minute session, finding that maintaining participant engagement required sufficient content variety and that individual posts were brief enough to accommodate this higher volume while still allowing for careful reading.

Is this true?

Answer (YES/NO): NO